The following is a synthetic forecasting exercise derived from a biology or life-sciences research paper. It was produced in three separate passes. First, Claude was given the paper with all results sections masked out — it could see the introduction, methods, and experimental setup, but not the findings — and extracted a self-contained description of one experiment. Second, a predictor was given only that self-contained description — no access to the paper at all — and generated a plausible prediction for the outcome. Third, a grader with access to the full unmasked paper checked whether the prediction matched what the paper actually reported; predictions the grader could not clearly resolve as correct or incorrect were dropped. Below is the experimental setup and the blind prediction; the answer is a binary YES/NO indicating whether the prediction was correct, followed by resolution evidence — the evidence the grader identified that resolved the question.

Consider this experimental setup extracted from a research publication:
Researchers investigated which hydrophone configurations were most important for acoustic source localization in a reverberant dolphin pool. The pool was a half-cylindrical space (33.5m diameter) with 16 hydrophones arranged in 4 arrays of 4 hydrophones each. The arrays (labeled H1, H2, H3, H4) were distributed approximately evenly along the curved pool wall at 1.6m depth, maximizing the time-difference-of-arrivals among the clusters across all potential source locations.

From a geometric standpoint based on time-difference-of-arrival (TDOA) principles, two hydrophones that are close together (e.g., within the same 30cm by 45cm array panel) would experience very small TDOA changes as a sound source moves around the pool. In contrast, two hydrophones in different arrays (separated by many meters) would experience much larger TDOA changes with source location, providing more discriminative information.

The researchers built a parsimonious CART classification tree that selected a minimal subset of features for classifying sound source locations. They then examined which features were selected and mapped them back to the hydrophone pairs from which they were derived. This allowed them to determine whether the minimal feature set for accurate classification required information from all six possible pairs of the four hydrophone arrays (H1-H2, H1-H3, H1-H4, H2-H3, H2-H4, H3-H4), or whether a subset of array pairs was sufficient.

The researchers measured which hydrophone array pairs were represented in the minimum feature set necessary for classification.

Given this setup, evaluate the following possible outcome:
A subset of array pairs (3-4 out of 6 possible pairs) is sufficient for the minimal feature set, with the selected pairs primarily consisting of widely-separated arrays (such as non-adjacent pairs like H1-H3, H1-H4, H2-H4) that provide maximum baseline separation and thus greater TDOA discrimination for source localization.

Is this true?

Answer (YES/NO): NO